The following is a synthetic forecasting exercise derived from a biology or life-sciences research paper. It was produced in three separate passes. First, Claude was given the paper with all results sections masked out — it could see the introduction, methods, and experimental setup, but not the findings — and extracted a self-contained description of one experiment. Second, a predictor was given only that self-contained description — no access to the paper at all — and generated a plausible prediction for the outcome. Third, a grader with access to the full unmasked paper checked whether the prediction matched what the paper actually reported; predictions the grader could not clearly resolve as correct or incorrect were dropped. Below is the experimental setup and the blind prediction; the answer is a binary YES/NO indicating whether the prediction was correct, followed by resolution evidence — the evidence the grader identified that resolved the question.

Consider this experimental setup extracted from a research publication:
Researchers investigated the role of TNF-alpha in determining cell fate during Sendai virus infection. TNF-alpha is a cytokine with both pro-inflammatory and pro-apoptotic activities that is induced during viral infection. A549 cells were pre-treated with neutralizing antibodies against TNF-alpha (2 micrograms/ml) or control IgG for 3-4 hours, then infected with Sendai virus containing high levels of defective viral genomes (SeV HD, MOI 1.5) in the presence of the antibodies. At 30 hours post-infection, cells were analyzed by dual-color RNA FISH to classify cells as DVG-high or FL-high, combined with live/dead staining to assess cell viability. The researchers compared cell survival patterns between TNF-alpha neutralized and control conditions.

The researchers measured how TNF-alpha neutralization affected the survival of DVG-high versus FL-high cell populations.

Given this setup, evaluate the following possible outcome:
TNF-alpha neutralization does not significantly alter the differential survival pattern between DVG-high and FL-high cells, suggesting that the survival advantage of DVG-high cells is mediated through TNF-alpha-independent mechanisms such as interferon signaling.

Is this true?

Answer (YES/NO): NO